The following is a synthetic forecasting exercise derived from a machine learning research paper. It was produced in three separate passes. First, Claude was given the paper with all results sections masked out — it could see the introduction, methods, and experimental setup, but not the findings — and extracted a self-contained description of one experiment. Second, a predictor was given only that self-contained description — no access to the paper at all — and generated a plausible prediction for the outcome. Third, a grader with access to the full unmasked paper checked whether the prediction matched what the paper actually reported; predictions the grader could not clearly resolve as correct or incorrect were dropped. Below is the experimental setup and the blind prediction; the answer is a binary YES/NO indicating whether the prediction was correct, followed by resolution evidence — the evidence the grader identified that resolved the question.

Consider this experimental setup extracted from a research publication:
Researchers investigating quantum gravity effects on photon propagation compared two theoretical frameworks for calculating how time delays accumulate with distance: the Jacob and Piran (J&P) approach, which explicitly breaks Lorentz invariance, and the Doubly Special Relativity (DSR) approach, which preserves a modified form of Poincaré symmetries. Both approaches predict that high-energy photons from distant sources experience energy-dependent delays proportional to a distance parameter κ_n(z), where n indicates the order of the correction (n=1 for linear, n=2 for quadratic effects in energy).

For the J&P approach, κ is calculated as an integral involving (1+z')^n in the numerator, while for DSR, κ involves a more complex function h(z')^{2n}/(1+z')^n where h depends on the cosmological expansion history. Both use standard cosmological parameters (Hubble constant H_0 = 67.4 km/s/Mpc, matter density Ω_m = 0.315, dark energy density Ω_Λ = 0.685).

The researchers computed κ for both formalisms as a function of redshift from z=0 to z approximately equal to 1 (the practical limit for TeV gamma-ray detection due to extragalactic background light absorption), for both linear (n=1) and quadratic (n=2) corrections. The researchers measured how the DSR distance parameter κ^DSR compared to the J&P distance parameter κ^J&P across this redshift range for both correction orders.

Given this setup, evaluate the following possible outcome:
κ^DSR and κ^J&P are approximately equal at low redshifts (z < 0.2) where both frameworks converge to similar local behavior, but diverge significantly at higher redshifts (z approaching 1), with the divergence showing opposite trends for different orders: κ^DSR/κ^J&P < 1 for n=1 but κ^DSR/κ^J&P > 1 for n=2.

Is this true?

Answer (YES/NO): NO